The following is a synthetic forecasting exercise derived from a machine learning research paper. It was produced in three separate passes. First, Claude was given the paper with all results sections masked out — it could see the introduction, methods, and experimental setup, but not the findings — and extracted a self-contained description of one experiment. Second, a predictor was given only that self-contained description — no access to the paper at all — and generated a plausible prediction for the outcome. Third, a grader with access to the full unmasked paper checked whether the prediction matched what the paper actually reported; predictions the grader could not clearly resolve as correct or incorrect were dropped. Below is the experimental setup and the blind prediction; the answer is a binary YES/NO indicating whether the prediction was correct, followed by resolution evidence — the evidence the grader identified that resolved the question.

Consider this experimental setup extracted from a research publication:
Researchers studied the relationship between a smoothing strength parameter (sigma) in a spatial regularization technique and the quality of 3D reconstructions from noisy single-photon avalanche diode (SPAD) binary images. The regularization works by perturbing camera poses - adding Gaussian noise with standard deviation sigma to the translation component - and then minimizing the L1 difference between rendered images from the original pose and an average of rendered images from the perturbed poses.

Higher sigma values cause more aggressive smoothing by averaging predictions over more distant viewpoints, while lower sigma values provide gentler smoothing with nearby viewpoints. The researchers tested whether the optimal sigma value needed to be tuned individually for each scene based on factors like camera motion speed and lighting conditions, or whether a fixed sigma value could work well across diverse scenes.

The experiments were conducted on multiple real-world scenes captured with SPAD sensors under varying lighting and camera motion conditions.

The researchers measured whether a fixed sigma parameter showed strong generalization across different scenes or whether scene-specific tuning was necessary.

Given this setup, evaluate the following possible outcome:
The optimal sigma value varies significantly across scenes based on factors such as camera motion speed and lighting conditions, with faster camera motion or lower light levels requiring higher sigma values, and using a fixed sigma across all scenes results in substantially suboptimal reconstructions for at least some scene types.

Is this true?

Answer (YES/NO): NO